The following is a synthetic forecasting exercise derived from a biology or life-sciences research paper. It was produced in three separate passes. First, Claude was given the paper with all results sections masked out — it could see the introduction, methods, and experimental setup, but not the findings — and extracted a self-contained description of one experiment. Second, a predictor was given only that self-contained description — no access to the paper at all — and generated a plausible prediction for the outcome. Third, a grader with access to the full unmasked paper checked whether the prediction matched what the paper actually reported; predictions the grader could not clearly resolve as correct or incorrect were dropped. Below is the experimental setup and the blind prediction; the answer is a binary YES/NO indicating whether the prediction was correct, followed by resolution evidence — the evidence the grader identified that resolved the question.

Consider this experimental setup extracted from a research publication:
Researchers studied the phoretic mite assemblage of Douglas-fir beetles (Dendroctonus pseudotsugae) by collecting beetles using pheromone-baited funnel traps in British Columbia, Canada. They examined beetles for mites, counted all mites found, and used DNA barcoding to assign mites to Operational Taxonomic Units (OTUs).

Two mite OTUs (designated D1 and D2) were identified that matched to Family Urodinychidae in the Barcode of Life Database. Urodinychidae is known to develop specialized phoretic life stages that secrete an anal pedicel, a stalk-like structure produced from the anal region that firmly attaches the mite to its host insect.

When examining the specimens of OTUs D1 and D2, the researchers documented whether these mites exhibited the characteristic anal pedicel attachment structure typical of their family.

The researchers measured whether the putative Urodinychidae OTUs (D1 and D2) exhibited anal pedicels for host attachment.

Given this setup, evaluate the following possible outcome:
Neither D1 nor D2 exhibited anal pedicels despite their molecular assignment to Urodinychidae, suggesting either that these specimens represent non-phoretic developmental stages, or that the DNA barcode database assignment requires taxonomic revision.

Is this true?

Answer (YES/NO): NO